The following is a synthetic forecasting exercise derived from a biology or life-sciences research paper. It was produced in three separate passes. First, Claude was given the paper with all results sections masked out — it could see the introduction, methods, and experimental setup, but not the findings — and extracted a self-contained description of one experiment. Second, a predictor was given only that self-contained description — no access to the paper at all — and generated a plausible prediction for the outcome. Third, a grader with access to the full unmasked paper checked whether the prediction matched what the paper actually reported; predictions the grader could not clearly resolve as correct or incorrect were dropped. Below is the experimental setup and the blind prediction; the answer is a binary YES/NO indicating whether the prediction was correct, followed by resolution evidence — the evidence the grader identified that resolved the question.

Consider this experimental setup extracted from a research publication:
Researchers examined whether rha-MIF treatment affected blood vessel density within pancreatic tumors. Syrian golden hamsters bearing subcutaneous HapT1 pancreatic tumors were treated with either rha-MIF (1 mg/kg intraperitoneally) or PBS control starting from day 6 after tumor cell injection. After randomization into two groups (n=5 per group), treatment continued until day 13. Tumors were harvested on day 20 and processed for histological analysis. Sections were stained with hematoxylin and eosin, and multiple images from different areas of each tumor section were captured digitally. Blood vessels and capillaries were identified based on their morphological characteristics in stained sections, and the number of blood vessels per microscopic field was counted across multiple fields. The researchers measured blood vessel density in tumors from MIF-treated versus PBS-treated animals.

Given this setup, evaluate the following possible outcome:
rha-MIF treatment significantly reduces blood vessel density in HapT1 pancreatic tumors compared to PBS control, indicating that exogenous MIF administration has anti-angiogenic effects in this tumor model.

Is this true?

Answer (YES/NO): NO